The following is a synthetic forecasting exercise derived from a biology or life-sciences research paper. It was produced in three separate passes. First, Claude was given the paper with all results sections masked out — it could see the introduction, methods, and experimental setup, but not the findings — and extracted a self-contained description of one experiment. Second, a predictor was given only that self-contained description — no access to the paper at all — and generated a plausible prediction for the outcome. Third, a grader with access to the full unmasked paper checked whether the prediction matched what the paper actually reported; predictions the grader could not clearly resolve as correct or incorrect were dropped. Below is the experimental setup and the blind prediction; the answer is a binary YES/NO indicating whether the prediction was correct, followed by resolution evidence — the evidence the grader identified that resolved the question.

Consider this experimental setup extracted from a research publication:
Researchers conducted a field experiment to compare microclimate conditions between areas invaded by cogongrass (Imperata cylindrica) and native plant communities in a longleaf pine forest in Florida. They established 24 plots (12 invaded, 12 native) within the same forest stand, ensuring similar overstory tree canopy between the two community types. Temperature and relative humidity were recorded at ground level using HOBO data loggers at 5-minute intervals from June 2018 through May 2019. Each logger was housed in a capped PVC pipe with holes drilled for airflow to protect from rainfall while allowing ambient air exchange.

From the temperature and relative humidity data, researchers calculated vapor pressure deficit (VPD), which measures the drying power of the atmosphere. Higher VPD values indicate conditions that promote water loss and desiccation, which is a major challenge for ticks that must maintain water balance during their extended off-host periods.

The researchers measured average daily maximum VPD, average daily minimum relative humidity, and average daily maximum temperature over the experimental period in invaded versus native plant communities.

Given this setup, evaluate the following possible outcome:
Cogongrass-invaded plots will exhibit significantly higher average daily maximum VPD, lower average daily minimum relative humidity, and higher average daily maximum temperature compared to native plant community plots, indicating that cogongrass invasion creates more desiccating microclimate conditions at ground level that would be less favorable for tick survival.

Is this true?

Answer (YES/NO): NO